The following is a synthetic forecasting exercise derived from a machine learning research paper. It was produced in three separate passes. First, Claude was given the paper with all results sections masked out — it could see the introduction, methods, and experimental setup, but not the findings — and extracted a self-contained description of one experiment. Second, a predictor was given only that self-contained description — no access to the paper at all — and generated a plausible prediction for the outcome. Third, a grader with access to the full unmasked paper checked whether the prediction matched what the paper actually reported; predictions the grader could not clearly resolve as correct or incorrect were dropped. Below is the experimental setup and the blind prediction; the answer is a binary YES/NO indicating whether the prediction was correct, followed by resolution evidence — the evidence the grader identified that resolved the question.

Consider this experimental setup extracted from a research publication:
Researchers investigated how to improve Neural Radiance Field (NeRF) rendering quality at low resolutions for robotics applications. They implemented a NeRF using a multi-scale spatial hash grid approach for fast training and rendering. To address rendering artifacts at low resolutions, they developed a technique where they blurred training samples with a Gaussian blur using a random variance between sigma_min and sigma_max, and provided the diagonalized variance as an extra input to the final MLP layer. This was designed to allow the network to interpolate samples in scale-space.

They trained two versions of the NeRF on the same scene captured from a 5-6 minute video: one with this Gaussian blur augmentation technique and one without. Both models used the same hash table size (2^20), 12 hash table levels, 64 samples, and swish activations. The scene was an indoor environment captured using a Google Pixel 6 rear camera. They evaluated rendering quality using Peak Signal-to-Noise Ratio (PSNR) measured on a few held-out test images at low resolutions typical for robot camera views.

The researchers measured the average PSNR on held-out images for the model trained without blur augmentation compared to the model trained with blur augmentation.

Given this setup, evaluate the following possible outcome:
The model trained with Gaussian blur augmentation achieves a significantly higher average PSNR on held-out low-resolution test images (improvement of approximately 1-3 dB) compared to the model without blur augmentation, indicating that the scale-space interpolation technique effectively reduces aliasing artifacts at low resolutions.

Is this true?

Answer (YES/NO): NO